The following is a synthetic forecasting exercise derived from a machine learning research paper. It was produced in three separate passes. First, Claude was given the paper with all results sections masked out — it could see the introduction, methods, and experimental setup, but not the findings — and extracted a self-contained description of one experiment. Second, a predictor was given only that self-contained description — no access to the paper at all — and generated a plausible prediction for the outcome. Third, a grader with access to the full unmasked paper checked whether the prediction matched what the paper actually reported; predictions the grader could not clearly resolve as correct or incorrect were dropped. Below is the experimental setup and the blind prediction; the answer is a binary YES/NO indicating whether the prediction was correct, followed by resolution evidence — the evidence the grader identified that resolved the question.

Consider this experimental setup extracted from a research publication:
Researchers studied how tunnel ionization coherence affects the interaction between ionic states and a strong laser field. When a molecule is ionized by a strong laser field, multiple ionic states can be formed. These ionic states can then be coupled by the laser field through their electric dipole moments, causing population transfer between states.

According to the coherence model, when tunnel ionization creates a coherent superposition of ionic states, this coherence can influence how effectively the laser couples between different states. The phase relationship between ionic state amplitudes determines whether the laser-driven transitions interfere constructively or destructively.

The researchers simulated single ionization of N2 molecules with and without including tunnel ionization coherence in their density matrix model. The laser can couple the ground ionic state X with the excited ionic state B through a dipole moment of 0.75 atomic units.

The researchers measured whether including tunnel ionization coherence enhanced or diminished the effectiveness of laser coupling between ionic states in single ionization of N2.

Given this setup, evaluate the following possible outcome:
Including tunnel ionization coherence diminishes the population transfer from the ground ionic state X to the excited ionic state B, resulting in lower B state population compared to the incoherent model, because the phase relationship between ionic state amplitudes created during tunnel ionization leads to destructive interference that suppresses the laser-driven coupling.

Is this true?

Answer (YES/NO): NO